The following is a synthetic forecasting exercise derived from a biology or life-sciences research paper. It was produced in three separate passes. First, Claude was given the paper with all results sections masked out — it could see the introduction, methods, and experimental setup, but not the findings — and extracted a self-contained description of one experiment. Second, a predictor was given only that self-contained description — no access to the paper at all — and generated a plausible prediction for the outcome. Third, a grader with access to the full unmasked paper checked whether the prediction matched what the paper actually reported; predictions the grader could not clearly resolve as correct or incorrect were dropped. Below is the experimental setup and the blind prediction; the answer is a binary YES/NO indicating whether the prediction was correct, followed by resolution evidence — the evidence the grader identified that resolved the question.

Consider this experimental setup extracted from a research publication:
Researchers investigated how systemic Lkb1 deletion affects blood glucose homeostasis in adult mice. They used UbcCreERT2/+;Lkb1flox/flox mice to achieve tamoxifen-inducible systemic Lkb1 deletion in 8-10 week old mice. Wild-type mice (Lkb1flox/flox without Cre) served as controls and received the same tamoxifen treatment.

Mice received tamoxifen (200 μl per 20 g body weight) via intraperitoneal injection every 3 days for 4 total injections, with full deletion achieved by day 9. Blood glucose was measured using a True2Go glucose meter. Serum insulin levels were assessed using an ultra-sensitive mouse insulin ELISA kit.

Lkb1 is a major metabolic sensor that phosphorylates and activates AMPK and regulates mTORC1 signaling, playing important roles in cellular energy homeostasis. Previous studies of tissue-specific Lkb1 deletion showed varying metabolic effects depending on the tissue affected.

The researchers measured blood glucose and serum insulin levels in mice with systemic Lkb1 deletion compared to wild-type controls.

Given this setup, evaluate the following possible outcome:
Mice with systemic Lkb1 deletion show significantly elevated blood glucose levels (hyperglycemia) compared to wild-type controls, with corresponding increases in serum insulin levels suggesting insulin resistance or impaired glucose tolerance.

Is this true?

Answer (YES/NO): NO